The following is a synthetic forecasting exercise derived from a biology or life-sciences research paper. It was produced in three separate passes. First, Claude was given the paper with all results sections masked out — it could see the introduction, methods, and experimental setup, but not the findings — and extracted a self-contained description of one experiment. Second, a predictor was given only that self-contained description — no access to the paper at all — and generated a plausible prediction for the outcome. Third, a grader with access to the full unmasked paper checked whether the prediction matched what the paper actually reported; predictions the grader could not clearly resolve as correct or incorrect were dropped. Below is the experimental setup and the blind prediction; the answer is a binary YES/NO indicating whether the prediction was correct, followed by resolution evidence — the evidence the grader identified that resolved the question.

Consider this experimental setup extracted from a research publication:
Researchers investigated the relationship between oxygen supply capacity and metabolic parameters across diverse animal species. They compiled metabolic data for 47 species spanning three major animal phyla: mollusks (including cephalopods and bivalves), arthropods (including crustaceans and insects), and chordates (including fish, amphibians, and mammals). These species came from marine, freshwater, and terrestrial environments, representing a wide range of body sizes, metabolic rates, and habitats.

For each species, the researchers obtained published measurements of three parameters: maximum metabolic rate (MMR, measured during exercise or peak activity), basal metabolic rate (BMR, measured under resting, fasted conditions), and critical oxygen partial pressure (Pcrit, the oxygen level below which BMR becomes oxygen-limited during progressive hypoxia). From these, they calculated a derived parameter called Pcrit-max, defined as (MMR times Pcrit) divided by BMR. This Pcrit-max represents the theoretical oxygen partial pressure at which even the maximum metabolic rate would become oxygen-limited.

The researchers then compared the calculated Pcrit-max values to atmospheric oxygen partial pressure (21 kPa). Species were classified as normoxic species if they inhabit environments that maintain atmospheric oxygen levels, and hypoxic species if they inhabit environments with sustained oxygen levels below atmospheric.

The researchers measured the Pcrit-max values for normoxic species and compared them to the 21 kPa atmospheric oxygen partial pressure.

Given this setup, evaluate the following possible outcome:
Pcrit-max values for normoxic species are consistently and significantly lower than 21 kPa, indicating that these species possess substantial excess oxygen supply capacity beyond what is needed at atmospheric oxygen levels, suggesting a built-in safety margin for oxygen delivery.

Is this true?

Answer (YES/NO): NO